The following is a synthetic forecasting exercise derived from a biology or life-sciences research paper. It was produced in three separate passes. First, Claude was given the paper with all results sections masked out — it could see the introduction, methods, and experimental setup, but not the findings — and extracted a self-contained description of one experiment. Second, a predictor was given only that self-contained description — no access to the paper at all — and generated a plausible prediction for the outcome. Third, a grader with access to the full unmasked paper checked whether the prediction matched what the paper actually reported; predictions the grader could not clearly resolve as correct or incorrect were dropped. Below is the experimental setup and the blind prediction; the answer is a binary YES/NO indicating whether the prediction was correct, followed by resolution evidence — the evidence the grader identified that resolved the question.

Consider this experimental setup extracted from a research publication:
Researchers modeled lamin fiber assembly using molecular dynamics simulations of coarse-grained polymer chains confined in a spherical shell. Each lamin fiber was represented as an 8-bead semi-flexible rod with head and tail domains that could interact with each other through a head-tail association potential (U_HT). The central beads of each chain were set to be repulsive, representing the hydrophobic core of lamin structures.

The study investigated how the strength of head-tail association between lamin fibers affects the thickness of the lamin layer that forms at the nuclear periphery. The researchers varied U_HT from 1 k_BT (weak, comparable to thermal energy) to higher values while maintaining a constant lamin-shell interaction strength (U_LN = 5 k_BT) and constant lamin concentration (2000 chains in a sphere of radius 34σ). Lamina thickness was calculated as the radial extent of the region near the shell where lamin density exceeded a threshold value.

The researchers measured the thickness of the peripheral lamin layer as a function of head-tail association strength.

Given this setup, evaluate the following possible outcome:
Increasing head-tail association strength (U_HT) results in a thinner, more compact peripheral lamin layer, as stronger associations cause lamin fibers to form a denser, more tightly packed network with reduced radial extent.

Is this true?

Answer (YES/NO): NO